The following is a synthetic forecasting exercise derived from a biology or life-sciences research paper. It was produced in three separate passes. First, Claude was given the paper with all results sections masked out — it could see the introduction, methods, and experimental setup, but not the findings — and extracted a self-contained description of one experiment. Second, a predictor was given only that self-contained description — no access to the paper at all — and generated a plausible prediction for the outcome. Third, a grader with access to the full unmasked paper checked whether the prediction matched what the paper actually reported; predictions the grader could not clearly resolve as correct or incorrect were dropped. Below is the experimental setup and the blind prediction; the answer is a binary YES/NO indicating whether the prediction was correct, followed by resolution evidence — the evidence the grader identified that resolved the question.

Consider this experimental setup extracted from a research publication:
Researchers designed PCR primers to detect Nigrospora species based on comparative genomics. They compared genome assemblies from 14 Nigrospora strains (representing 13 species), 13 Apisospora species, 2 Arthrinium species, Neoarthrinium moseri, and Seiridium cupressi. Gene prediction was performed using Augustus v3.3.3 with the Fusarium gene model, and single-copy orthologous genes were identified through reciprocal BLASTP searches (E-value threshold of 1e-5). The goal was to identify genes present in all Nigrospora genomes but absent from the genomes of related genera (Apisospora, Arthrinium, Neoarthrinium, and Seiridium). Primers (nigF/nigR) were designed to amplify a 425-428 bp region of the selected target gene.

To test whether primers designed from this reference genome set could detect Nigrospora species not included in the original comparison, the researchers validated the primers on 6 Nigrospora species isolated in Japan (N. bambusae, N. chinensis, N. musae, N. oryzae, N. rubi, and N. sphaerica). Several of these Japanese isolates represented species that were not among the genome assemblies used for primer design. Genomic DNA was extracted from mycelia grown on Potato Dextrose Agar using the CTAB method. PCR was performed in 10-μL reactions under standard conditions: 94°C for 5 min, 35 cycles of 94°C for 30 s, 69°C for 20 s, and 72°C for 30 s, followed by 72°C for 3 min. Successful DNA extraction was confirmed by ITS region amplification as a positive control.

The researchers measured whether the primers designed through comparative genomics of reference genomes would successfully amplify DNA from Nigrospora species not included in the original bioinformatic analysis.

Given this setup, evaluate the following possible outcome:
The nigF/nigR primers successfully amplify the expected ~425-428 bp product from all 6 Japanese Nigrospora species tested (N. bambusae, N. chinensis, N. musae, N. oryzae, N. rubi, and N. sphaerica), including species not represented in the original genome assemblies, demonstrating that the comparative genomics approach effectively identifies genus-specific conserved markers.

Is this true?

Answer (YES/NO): YES